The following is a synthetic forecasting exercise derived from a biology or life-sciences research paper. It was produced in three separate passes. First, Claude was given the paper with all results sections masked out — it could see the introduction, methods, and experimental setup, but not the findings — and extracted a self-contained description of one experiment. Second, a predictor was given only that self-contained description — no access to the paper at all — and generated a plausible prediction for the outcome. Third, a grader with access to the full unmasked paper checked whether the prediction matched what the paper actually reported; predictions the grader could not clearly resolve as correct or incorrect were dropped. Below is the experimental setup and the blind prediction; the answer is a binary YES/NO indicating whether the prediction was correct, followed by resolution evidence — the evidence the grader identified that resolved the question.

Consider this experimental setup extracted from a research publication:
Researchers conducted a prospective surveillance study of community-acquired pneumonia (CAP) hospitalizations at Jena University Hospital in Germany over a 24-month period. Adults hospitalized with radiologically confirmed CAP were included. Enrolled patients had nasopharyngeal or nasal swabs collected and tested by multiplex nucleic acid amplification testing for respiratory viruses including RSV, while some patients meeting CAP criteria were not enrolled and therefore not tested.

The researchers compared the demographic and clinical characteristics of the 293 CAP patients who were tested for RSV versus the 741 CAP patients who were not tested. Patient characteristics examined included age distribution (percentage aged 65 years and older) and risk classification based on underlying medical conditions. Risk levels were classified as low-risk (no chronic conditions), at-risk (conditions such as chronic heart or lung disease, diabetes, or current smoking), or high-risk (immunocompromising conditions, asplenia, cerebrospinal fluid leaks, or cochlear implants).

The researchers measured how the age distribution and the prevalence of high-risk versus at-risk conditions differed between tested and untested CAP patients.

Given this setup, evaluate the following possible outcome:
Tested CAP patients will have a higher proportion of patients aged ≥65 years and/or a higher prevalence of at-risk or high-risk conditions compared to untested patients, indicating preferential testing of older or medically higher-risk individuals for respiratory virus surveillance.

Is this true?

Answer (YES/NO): YES